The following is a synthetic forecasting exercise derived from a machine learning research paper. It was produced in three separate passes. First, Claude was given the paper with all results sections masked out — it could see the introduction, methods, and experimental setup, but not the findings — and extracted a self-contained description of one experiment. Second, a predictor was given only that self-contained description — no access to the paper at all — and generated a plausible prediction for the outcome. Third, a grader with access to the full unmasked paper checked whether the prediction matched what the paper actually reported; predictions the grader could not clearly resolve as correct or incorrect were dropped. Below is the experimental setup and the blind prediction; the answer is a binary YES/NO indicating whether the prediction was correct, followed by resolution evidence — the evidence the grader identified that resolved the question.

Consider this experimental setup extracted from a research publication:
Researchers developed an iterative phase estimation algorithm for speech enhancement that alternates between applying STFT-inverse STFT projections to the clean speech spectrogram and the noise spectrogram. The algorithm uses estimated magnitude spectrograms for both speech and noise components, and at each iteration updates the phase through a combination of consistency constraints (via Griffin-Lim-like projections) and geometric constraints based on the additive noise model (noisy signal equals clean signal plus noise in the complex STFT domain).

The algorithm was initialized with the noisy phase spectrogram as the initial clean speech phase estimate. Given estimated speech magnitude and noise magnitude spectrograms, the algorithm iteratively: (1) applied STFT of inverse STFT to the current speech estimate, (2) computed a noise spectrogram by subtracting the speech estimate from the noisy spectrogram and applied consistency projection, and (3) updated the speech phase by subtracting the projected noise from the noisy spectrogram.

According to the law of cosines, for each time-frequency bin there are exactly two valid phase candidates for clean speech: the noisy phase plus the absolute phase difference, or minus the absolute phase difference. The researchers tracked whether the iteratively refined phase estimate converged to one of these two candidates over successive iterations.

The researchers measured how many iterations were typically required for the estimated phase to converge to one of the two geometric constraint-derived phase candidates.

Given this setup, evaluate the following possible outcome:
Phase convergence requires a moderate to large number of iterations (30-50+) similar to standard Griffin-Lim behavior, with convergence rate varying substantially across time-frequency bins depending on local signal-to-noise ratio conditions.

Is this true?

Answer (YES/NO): NO